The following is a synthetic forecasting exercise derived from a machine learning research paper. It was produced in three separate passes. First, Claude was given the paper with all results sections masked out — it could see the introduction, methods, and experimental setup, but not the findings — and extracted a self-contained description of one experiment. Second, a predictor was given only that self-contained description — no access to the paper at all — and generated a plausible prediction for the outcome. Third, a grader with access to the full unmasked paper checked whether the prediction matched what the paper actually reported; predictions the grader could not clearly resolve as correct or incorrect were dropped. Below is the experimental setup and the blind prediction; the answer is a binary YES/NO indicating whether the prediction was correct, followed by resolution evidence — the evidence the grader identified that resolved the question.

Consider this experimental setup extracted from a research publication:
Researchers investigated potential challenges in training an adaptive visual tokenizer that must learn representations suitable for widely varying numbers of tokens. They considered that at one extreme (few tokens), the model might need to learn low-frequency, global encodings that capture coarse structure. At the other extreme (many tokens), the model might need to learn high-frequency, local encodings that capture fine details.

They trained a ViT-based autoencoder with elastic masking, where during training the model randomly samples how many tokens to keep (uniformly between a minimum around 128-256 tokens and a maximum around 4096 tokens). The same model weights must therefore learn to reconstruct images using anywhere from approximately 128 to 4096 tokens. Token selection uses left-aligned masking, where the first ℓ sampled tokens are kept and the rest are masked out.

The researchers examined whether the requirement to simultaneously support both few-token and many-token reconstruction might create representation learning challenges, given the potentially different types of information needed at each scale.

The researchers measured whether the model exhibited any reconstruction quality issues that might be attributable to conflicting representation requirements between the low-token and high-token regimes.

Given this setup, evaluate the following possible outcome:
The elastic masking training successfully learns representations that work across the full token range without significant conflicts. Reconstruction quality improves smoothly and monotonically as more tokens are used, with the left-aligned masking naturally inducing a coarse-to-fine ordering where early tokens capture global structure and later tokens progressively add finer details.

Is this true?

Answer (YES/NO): NO